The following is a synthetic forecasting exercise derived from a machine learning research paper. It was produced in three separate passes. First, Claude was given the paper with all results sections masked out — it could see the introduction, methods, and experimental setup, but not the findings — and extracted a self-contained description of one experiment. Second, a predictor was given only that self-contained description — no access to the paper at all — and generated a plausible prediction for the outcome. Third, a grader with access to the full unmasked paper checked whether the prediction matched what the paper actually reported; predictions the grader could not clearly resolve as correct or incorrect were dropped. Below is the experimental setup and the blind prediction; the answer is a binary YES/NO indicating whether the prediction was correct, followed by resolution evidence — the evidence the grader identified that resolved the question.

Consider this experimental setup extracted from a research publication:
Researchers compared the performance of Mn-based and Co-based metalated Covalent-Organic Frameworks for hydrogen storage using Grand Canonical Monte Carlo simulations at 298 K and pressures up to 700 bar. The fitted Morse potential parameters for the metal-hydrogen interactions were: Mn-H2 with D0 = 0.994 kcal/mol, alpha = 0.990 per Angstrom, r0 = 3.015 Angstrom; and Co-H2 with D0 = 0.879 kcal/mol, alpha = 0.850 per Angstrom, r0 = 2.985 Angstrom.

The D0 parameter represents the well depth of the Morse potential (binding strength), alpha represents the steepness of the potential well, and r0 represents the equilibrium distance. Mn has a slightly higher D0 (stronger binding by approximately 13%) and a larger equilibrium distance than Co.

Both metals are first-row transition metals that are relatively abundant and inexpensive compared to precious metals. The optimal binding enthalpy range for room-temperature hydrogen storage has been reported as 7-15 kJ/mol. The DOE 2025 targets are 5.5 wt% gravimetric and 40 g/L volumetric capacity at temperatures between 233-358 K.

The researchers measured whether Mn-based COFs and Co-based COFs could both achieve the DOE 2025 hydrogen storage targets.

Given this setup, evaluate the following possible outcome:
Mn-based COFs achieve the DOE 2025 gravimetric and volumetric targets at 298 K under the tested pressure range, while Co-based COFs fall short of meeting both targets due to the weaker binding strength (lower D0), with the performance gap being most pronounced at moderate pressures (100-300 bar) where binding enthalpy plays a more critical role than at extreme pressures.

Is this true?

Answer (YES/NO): NO